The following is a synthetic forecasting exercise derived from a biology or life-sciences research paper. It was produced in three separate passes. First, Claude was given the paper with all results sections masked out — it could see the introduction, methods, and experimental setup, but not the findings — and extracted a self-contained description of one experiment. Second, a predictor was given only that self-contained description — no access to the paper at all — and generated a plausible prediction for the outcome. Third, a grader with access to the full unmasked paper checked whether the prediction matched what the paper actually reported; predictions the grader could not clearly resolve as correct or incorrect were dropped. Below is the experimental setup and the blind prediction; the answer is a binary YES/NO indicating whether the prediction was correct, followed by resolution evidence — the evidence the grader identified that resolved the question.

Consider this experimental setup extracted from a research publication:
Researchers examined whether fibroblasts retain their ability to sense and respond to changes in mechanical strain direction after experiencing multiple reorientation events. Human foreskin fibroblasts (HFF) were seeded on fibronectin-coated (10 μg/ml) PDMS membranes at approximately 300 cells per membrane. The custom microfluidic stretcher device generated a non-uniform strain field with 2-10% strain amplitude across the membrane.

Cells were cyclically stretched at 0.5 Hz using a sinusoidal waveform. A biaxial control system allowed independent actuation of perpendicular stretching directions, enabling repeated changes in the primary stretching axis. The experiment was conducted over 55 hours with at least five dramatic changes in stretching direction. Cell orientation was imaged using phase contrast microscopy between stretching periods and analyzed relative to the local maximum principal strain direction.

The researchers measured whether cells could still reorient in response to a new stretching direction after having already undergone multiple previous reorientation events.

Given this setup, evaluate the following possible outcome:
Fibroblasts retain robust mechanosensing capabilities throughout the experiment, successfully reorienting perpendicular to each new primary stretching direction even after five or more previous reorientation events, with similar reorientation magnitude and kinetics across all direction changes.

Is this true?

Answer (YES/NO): NO